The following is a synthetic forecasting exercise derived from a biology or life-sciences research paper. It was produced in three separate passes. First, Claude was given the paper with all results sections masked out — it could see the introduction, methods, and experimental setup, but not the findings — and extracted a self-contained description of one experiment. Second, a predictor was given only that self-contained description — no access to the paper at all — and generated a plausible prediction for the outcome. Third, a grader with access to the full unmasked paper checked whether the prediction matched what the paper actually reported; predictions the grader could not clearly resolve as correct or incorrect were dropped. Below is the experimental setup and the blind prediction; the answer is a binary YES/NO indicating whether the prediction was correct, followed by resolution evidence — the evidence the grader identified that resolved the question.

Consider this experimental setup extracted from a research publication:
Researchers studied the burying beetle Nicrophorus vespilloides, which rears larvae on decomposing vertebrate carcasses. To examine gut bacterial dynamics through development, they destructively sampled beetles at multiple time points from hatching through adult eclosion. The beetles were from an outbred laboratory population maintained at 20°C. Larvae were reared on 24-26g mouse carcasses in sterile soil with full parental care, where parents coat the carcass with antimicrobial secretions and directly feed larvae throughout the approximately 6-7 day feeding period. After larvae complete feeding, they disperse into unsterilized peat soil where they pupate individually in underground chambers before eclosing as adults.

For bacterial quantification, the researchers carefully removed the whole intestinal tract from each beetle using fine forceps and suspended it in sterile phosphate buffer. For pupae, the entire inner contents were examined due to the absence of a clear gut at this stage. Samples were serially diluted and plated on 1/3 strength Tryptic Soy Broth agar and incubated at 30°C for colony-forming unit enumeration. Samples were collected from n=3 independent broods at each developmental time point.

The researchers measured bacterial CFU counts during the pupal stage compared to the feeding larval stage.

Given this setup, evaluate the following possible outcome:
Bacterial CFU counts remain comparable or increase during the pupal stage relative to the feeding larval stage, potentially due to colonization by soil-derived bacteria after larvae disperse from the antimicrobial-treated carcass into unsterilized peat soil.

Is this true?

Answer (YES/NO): NO